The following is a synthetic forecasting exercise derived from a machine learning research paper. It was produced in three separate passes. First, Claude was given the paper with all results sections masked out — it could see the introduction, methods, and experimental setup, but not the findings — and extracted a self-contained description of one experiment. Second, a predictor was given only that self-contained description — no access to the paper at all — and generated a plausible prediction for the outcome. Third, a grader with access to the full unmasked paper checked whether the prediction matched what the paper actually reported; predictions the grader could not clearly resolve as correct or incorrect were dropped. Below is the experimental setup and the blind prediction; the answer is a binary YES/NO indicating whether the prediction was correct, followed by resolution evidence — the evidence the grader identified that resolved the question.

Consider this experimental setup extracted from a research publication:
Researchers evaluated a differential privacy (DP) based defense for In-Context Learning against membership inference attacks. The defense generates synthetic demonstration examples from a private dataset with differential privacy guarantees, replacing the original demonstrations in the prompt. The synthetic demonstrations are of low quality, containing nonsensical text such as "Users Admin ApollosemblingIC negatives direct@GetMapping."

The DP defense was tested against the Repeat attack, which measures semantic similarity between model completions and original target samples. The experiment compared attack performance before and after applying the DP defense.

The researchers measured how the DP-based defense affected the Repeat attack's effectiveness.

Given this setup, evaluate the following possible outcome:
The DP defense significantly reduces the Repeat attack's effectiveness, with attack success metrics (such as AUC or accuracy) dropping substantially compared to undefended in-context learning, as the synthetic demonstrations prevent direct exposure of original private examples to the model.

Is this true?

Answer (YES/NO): YES